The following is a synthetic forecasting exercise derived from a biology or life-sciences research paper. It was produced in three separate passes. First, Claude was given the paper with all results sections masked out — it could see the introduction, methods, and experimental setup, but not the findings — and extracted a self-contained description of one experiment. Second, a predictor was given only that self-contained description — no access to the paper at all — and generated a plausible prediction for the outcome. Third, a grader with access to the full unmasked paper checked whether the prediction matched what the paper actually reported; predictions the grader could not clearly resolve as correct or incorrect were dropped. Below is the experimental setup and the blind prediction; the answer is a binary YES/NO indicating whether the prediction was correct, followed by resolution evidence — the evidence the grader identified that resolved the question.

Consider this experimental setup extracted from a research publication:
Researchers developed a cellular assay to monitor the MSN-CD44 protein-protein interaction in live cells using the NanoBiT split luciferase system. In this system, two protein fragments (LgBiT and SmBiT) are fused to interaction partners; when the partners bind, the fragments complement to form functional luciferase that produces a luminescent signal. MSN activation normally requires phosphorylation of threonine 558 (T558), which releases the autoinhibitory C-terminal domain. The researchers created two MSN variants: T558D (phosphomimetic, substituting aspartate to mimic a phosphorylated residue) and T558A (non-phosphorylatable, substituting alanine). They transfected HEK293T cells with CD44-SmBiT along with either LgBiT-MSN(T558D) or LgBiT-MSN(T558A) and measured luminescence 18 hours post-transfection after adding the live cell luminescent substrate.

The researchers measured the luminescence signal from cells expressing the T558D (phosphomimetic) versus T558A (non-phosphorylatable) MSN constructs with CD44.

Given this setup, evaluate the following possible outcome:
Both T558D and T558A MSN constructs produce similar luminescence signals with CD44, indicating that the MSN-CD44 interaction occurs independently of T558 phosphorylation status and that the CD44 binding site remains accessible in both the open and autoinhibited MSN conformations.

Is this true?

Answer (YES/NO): NO